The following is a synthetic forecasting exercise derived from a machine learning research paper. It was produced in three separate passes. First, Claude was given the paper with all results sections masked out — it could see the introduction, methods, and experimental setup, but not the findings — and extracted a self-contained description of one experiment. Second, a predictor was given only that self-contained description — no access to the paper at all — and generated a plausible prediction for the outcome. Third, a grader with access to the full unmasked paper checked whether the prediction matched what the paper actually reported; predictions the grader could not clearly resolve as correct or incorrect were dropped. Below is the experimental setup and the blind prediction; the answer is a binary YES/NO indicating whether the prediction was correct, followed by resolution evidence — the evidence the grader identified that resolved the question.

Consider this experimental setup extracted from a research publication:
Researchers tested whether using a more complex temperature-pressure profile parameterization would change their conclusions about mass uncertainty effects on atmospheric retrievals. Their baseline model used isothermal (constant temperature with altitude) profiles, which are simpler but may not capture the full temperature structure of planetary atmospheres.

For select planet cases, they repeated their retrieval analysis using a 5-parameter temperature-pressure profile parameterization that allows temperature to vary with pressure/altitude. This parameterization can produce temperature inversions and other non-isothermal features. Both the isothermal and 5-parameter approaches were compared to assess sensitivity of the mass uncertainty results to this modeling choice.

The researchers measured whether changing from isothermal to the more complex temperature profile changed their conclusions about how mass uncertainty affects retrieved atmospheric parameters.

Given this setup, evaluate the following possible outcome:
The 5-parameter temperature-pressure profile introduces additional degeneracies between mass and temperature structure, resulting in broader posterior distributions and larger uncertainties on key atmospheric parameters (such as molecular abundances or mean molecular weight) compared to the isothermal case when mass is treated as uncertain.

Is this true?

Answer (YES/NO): NO